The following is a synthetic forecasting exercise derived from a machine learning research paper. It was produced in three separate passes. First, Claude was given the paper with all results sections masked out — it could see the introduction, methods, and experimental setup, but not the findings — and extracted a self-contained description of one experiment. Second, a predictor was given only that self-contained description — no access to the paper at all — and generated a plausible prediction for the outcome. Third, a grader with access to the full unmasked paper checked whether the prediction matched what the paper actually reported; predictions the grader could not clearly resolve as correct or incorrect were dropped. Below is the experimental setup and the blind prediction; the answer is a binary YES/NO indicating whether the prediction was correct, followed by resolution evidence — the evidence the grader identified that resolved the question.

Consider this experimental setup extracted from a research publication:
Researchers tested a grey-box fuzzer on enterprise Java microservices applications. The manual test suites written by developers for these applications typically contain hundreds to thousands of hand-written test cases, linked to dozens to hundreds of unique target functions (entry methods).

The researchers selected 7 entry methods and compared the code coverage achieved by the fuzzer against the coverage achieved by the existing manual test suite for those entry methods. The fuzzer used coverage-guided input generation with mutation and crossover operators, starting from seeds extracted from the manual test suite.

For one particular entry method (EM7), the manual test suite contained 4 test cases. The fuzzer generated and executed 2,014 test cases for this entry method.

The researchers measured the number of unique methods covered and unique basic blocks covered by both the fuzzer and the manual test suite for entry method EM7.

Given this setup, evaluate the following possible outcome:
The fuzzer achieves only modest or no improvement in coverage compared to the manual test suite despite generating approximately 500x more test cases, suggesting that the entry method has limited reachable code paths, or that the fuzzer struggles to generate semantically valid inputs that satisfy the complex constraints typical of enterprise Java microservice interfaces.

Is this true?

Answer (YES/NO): NO